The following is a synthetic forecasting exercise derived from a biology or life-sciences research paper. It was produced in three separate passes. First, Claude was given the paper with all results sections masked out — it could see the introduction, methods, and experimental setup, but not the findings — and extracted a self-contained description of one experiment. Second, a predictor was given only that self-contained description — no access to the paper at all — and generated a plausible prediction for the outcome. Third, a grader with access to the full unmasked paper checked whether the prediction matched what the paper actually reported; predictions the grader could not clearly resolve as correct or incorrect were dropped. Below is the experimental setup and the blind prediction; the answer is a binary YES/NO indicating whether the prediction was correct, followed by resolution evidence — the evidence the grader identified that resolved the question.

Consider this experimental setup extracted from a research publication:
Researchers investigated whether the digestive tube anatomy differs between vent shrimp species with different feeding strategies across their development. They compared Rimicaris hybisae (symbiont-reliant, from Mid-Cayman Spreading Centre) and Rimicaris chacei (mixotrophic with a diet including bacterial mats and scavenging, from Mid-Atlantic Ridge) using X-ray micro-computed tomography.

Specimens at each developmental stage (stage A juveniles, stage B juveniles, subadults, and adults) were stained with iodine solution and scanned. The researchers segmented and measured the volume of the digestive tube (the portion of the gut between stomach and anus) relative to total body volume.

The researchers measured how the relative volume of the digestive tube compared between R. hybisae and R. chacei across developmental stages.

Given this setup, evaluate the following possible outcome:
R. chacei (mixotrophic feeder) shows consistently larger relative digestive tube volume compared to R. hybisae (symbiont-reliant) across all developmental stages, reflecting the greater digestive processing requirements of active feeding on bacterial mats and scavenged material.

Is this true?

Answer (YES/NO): NO